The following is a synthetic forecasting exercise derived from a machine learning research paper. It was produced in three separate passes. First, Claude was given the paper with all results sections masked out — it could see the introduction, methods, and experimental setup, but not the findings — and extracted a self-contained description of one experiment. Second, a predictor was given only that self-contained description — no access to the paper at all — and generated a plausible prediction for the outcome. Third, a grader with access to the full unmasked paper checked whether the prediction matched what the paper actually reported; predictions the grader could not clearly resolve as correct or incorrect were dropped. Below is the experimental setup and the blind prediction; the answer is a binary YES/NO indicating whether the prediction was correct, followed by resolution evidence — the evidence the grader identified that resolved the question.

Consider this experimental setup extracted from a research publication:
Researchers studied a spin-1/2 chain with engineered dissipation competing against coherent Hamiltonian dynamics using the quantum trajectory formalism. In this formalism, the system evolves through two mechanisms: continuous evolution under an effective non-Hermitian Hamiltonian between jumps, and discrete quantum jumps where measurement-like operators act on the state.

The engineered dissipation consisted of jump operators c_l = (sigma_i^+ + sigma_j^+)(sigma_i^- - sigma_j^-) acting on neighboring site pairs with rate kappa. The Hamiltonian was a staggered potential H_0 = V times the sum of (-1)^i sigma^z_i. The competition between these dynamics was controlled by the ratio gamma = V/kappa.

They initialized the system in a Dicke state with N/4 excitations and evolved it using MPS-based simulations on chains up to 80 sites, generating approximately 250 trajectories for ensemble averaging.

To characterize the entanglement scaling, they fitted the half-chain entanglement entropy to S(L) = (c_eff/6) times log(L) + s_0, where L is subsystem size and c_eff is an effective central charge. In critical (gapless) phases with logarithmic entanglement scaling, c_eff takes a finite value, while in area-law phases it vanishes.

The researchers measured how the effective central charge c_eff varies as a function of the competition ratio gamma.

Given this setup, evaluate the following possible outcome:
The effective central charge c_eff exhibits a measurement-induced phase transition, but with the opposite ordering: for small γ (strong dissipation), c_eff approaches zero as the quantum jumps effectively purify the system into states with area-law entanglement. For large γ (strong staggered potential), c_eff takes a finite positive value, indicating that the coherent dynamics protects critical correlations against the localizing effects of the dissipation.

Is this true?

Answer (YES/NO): NO